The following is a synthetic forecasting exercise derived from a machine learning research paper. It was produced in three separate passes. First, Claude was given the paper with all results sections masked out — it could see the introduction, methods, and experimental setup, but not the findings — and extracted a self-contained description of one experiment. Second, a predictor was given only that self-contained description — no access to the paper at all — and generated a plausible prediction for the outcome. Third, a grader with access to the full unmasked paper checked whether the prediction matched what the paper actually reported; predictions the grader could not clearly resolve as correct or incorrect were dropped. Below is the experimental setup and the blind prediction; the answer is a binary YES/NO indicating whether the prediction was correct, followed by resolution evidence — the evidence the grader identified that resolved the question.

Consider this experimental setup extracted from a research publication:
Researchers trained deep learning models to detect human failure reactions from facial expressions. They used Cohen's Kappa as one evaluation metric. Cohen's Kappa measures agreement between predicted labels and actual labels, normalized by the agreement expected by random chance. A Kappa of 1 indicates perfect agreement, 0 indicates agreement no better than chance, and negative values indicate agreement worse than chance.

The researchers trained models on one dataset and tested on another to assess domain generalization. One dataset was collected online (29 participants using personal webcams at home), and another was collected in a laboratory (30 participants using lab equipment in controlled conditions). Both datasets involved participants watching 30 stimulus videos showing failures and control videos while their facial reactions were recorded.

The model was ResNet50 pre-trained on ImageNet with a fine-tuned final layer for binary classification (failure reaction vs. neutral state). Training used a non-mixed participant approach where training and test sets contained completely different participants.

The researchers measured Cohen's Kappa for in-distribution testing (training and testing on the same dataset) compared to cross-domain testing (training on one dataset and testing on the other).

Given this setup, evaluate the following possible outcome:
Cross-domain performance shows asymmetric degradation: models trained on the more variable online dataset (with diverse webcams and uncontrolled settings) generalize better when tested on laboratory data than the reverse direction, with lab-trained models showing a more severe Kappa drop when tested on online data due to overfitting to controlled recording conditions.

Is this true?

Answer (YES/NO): NO